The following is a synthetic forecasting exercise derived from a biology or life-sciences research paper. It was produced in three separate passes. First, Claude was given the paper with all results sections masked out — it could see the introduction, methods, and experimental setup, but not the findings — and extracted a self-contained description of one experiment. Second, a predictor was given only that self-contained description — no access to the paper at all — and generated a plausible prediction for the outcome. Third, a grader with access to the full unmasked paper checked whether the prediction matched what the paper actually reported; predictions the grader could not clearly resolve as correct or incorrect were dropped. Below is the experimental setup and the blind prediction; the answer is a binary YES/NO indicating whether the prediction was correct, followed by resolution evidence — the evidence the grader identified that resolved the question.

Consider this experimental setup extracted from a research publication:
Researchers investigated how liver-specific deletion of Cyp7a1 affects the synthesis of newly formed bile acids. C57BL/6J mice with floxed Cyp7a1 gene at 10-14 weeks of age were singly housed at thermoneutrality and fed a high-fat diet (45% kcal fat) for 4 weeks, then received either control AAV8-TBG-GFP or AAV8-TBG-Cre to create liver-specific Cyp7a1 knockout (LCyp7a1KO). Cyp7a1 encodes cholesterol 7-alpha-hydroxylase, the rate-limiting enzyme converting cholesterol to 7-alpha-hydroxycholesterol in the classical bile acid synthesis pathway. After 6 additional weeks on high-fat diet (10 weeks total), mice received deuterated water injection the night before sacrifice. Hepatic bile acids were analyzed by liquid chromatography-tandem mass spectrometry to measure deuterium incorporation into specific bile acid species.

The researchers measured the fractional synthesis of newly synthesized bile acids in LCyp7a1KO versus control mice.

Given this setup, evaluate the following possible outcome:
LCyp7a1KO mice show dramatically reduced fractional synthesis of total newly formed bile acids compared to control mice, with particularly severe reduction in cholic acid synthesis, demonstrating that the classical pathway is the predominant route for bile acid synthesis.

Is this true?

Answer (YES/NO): NO